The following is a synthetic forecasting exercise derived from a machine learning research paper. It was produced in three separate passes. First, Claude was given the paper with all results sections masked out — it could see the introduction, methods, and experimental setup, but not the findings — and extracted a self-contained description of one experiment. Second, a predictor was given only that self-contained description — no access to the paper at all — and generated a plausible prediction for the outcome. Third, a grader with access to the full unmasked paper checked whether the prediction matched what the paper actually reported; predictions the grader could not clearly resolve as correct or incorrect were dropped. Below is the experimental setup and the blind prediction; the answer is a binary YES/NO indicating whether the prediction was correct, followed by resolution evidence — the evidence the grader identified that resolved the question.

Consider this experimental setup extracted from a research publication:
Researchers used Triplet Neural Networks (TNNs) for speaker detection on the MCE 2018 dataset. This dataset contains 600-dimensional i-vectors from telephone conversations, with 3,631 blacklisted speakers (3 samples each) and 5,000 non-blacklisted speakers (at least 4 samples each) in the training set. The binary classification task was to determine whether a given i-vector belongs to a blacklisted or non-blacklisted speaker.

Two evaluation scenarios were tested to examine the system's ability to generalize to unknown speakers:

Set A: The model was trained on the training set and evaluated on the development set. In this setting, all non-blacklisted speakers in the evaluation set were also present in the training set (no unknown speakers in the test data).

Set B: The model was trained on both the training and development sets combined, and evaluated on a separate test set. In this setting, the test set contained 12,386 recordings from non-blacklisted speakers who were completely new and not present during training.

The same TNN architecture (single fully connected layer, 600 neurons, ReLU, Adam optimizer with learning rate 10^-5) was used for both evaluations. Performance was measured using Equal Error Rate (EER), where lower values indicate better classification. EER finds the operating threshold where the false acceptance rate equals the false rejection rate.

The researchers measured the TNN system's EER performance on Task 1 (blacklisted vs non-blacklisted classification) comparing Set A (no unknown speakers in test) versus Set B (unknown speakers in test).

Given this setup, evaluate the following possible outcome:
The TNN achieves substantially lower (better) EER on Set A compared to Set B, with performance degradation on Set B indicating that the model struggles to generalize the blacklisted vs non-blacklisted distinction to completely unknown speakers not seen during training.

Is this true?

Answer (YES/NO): YES